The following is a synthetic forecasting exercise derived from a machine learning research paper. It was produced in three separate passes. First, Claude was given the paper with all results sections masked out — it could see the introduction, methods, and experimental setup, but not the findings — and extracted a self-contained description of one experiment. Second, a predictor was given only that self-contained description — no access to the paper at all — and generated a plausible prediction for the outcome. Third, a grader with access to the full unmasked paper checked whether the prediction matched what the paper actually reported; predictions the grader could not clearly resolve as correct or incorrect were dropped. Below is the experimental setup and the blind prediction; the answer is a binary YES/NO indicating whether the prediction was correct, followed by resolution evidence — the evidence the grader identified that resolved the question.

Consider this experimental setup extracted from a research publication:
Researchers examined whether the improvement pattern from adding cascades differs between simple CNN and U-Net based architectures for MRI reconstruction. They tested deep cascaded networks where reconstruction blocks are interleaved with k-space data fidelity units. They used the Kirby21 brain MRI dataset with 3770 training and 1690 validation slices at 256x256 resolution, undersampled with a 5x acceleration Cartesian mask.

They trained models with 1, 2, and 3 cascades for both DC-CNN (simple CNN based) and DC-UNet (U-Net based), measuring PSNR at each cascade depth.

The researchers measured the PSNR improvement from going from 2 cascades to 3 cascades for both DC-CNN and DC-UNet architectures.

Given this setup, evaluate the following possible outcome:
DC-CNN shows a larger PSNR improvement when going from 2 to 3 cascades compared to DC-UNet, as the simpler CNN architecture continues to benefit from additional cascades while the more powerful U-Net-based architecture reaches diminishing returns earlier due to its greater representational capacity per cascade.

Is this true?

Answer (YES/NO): YES